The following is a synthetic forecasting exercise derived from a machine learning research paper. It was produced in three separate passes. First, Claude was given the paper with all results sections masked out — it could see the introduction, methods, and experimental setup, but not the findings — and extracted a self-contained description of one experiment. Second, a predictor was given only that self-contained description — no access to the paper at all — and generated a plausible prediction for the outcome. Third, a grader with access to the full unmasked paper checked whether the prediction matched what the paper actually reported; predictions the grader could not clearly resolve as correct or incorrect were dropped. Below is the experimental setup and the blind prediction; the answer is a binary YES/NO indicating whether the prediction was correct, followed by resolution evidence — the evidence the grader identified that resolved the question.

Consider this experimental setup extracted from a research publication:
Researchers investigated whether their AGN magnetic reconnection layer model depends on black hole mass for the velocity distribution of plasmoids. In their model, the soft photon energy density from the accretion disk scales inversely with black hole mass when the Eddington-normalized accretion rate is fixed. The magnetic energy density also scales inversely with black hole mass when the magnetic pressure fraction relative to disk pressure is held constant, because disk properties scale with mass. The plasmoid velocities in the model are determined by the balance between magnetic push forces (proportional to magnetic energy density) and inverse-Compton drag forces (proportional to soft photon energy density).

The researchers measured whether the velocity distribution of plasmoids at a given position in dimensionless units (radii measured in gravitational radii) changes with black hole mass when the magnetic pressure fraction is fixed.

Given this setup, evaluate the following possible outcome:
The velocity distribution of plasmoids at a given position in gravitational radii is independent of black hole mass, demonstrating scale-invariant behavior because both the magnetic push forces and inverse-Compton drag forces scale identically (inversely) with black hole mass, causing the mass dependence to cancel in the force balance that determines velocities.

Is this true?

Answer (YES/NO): YES